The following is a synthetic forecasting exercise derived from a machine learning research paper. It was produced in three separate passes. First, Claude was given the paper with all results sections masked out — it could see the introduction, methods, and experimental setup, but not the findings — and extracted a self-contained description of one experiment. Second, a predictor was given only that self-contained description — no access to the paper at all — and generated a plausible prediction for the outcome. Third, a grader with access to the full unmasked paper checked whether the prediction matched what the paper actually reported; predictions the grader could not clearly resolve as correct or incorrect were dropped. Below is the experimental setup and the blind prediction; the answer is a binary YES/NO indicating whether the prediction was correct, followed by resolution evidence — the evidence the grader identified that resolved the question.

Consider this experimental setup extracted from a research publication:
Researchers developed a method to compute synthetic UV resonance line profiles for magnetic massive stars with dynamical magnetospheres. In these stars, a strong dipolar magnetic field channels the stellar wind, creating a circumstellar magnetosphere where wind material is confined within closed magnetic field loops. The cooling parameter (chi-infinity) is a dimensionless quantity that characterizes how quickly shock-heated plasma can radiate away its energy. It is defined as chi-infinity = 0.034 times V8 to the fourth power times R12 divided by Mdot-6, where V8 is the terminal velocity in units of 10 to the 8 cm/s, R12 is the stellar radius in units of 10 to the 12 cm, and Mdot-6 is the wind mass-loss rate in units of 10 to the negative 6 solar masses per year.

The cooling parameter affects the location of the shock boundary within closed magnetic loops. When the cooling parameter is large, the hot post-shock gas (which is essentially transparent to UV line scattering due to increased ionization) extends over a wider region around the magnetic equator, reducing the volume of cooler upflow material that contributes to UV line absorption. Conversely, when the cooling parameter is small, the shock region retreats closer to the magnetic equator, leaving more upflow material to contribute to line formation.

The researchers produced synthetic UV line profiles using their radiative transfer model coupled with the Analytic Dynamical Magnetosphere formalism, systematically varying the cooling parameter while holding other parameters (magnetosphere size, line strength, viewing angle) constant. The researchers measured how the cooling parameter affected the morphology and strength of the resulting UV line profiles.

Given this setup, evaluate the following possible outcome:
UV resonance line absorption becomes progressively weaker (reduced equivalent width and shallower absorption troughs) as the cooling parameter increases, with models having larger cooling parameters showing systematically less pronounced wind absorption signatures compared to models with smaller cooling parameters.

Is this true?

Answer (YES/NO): NO